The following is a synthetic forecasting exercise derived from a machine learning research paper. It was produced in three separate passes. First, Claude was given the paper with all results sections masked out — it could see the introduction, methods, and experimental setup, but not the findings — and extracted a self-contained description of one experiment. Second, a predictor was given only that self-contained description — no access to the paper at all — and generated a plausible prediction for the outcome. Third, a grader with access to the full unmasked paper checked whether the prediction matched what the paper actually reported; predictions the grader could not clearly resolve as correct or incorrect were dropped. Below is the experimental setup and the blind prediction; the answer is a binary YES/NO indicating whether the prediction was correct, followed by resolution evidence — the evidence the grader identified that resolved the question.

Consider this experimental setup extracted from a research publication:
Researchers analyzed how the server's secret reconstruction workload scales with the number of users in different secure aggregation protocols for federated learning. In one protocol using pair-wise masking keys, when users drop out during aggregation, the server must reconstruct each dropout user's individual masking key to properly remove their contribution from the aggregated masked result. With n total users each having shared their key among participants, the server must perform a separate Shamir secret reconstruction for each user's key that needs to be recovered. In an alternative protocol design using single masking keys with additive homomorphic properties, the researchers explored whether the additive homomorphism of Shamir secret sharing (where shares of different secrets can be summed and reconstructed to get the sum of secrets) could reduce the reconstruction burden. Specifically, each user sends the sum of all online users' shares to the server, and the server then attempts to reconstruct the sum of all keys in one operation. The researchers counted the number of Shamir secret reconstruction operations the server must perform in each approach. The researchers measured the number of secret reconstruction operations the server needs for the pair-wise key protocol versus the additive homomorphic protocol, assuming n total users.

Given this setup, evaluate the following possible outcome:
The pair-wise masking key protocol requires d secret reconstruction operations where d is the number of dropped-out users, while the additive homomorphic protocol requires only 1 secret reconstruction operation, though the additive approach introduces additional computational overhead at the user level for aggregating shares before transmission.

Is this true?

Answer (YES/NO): NO